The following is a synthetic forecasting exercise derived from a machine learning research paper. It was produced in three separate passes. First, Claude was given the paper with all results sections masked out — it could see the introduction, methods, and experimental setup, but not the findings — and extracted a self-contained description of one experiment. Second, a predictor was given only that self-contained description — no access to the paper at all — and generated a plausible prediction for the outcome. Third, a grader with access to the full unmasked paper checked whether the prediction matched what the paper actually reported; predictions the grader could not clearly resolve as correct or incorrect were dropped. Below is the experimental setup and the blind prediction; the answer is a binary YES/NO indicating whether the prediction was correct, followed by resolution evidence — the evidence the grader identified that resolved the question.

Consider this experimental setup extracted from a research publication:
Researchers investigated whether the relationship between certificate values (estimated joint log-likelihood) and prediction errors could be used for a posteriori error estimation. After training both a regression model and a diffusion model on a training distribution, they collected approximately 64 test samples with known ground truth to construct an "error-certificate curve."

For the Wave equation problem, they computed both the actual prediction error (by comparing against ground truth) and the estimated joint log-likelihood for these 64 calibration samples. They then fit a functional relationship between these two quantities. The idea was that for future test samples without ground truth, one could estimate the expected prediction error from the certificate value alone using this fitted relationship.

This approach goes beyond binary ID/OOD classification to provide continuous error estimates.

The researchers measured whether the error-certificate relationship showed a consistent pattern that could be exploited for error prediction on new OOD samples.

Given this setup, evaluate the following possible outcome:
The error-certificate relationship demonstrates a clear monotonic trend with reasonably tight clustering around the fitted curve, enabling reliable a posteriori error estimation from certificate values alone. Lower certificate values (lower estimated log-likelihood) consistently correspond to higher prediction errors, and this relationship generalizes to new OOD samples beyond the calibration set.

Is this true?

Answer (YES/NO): YES